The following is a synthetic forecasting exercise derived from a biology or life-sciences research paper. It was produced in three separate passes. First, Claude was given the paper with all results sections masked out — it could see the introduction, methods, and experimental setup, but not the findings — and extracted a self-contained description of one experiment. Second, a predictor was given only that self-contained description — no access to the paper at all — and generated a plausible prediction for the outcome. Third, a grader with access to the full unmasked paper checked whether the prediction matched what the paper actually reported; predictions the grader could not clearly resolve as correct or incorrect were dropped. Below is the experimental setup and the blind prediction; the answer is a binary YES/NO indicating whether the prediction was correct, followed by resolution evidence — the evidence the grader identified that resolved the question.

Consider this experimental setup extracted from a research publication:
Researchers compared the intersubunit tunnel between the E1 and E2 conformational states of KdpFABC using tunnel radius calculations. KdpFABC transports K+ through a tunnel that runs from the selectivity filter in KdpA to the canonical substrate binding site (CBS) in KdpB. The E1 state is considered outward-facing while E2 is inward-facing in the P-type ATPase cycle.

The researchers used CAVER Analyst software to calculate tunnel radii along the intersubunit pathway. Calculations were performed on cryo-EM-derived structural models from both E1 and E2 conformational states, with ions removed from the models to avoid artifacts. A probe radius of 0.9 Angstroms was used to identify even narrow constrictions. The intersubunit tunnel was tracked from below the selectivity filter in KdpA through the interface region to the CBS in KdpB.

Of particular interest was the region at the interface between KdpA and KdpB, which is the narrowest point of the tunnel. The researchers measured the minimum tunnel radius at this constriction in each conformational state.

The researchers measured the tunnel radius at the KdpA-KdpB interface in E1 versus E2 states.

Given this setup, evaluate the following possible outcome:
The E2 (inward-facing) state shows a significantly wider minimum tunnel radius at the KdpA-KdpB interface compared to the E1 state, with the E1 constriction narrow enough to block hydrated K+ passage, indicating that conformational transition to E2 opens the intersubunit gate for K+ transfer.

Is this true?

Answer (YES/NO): NO